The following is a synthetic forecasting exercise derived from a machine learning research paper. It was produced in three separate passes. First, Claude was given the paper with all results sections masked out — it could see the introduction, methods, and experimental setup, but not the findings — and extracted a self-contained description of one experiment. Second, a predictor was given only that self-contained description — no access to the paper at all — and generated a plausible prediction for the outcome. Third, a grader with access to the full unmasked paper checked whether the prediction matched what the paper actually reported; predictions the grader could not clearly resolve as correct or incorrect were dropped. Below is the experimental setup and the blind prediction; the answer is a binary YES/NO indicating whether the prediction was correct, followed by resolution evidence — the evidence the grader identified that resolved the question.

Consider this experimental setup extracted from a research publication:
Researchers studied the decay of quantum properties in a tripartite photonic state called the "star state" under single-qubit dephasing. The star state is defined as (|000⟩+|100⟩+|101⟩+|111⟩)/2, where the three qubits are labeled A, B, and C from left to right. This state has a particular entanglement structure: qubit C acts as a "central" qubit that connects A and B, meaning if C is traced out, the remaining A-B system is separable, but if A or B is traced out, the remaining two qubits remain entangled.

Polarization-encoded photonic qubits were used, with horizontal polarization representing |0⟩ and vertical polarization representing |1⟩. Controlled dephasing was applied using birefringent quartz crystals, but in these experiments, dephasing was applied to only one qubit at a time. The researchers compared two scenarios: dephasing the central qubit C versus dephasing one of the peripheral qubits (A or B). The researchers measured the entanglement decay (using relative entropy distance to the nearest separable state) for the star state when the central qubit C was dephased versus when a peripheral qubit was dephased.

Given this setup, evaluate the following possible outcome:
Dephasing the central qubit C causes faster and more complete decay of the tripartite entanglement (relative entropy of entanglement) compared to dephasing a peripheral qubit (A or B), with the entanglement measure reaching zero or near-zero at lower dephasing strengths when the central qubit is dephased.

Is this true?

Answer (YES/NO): YES